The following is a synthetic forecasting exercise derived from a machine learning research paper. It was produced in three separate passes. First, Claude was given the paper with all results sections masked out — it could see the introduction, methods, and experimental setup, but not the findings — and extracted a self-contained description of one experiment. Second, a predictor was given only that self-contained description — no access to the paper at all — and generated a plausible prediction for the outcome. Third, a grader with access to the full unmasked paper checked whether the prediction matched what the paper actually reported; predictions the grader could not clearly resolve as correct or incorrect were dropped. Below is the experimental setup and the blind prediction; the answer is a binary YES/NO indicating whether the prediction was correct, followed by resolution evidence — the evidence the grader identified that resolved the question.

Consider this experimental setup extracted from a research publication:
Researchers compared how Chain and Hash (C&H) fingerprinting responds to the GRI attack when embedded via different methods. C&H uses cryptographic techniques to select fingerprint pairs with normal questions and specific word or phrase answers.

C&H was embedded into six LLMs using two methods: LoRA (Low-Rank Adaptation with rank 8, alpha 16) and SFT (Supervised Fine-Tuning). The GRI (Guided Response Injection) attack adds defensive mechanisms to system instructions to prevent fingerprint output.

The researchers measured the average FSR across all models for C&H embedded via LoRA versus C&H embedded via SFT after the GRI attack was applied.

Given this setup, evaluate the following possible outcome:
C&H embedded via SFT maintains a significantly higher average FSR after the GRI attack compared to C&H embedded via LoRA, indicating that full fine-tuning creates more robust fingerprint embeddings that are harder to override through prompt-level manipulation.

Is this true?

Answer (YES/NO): YES